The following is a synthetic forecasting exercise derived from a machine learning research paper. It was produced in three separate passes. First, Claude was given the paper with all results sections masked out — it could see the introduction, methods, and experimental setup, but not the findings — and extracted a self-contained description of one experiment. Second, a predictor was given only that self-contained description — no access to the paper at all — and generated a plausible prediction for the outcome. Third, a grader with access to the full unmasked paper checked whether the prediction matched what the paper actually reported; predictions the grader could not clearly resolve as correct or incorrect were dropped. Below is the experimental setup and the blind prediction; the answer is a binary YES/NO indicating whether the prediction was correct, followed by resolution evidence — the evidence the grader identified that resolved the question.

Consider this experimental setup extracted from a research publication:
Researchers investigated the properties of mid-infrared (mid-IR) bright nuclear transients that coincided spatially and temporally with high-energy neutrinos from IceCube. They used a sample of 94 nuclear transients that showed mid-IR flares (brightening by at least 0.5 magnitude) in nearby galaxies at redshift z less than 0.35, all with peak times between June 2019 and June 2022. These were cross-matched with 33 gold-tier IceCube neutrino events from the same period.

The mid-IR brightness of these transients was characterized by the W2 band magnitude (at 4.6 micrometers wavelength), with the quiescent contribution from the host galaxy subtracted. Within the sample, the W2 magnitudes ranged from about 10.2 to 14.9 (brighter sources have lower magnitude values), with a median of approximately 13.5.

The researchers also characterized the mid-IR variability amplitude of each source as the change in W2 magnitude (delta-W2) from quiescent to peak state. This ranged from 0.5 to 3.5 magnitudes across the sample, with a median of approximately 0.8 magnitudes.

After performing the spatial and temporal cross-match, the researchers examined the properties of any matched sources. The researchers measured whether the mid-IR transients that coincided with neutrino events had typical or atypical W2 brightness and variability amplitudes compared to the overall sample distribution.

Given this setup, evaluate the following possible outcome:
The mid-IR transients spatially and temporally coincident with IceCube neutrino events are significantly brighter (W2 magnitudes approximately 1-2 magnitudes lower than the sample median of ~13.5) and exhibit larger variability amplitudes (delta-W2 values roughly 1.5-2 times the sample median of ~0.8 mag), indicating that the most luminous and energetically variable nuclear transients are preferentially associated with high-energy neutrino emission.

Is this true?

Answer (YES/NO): YES